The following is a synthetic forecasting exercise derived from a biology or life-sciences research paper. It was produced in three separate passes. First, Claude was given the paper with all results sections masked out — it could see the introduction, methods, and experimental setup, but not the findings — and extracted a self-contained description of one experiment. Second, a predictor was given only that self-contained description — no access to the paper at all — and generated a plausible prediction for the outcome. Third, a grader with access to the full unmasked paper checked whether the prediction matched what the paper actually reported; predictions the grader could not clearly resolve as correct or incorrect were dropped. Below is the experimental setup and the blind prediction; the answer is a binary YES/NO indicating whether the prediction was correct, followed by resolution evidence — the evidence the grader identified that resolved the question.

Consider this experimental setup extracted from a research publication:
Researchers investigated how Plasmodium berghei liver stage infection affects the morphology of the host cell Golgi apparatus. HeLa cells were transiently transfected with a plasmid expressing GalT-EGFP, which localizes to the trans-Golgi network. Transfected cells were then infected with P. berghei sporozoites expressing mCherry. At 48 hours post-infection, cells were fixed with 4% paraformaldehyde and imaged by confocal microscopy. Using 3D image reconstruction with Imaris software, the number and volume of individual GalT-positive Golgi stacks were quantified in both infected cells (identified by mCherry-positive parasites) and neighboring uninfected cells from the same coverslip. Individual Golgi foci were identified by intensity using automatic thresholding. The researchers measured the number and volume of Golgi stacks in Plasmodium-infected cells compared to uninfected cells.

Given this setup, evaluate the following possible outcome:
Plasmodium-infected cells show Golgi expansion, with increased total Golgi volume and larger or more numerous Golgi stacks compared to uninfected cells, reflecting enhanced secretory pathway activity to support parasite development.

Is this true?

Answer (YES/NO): NO